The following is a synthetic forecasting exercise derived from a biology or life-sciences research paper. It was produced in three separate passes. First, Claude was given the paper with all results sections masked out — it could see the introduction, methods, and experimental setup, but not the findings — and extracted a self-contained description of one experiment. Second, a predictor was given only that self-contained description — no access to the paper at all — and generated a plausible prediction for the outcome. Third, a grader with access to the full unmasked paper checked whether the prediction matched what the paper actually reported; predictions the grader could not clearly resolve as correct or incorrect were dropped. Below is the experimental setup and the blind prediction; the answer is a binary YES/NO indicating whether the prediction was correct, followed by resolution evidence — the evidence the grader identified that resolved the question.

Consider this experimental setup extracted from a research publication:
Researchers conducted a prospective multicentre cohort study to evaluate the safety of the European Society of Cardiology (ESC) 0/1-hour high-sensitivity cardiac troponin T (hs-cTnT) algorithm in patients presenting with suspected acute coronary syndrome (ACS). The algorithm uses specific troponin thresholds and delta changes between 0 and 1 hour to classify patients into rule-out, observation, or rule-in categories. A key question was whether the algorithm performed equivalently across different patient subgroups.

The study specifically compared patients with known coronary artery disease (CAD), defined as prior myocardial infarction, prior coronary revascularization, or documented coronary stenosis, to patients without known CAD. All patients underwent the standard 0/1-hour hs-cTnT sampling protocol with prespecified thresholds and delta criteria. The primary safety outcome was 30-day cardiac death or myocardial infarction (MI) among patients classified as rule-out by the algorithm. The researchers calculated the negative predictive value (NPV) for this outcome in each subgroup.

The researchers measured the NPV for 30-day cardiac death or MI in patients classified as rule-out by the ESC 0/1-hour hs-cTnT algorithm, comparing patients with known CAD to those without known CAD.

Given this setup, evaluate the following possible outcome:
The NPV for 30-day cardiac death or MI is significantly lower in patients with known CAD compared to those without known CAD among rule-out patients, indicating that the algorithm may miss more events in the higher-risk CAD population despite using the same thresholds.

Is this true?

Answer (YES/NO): YES